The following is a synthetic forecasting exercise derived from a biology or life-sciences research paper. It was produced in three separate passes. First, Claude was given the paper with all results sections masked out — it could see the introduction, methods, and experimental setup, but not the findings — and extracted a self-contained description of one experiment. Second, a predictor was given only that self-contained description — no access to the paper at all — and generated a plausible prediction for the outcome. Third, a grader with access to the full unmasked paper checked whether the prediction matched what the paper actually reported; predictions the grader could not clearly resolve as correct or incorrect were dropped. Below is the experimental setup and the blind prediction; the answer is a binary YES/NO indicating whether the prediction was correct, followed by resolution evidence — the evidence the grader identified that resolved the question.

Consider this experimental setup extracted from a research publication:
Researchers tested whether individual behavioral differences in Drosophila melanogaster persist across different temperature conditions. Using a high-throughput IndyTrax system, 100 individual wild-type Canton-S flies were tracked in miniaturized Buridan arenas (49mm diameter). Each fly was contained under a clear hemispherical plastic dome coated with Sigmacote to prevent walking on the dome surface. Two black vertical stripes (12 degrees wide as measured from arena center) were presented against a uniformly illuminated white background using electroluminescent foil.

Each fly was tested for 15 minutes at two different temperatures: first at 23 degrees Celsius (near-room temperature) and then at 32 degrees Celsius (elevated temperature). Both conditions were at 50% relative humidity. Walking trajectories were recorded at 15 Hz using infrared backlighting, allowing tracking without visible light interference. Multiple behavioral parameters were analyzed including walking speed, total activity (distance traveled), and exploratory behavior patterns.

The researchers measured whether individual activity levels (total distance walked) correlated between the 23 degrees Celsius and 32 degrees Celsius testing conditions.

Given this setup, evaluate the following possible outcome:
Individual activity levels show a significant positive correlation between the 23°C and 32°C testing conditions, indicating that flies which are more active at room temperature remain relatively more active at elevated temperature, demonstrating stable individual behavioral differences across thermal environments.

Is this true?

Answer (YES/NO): YES